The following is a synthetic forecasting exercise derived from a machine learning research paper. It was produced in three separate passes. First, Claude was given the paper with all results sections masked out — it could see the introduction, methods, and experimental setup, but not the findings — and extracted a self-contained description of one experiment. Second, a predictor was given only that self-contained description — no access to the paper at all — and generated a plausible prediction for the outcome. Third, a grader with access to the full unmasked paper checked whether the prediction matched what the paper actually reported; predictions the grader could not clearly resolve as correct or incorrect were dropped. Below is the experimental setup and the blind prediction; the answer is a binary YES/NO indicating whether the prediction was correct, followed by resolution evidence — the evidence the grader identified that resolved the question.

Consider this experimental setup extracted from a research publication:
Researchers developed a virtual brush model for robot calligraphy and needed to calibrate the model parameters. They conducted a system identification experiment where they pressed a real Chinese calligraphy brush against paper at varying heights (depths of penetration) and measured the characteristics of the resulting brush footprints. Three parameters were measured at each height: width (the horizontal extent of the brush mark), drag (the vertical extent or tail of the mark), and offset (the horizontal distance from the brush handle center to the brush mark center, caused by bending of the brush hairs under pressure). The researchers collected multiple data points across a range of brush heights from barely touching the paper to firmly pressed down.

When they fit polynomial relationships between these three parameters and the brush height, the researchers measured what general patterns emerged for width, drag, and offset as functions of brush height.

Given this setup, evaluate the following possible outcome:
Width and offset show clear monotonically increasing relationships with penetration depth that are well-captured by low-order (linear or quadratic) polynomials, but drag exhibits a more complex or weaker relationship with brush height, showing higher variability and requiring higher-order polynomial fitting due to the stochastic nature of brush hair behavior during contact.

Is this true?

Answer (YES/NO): NO